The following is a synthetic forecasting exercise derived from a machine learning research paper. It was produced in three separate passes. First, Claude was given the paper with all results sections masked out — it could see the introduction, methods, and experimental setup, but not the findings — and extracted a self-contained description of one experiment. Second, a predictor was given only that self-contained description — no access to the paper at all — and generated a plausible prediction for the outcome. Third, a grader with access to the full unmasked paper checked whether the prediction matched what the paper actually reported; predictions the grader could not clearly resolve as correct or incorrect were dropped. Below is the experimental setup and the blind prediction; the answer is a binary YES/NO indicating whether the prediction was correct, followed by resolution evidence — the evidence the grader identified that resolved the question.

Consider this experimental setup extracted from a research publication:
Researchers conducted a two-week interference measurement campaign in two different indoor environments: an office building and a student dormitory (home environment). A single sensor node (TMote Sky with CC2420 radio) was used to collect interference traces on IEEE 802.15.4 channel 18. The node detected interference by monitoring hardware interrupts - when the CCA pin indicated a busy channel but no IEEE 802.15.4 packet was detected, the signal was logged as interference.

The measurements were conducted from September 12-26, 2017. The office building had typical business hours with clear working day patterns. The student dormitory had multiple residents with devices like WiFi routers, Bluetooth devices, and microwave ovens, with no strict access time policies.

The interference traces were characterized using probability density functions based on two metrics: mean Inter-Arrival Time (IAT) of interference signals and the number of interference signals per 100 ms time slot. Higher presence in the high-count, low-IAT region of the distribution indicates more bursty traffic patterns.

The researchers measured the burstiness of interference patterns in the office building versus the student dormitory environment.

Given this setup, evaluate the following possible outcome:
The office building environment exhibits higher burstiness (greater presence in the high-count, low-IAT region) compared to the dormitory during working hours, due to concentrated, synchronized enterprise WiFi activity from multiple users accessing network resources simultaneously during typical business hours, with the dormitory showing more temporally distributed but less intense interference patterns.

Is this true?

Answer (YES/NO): NO